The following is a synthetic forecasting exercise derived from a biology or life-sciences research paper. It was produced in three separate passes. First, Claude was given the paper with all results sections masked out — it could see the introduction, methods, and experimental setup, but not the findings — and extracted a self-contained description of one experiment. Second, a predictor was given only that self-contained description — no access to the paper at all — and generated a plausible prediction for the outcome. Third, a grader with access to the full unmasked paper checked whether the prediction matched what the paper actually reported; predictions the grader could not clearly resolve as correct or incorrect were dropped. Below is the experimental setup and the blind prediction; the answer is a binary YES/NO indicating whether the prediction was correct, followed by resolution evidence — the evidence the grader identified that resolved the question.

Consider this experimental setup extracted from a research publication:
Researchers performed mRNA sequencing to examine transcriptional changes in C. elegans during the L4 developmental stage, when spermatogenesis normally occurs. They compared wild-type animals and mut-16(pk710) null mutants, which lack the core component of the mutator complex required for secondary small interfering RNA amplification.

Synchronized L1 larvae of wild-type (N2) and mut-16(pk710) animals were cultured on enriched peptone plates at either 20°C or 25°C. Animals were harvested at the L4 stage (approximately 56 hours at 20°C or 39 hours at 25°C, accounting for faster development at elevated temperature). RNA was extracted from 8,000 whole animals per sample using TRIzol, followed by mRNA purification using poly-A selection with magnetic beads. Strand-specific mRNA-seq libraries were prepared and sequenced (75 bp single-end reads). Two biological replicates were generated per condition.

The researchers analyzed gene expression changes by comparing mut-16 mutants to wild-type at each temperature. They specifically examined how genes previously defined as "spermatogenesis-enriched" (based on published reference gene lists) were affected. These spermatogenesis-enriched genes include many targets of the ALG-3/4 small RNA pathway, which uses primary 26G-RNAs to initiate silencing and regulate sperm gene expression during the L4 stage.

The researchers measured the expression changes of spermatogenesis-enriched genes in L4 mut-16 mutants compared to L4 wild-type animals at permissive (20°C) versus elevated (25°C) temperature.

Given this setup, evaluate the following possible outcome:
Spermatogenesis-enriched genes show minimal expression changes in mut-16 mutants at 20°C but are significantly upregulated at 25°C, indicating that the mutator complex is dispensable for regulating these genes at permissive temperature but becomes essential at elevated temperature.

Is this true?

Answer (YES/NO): NO